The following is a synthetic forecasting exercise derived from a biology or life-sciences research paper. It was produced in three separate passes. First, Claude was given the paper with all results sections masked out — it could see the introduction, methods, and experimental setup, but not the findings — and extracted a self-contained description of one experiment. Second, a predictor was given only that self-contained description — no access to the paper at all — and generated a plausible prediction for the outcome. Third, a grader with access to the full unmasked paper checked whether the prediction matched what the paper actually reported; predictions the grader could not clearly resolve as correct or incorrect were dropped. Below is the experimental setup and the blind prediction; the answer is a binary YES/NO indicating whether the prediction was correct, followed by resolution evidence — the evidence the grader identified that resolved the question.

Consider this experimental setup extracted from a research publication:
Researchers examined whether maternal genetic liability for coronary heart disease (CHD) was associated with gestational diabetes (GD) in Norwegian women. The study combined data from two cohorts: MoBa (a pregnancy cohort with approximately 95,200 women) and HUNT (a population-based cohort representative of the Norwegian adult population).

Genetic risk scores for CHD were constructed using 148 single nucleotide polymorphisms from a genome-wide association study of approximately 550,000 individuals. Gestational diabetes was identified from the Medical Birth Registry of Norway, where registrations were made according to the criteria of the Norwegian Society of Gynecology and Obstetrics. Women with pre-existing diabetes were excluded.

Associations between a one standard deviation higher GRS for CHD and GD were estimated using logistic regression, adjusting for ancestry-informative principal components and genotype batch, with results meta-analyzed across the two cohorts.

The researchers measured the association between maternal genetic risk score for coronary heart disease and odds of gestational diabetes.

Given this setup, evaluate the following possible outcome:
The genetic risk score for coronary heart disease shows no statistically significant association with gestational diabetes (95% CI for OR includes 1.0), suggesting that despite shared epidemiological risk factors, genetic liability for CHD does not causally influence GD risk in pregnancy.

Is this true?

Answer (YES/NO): YES